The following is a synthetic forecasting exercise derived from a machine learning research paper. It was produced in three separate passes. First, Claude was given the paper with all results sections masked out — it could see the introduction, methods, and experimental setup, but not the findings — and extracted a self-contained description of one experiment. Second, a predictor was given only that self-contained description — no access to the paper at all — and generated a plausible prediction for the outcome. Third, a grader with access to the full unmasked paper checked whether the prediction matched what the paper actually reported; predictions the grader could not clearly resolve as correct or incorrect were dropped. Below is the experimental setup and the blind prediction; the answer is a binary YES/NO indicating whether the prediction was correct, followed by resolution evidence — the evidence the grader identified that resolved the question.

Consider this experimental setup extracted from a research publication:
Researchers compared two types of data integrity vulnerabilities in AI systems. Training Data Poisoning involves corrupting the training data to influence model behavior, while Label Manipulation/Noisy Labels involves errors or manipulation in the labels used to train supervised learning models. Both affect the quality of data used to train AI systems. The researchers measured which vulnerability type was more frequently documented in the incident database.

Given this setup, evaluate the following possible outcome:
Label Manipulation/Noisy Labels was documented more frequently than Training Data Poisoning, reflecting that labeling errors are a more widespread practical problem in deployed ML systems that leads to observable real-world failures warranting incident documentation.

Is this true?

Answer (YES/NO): NO